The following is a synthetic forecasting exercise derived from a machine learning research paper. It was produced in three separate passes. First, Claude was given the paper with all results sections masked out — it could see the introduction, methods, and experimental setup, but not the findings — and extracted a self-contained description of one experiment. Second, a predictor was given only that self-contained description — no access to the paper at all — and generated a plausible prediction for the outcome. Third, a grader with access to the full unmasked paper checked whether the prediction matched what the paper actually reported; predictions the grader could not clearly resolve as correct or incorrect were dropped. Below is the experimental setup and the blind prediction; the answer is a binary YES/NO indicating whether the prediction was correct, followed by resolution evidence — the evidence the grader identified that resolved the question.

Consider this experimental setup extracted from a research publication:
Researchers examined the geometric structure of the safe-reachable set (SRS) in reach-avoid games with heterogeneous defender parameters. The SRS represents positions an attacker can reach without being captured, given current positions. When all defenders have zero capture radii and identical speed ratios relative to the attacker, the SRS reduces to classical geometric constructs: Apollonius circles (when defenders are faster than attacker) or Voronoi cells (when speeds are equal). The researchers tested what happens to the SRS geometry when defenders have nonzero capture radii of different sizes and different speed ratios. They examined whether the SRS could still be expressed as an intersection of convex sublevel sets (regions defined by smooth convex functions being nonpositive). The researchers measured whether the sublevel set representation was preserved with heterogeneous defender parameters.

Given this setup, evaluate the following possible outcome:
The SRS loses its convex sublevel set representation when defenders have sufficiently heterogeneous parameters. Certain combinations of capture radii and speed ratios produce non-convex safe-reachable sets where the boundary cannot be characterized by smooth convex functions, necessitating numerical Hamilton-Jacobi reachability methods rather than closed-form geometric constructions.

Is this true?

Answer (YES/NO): NO